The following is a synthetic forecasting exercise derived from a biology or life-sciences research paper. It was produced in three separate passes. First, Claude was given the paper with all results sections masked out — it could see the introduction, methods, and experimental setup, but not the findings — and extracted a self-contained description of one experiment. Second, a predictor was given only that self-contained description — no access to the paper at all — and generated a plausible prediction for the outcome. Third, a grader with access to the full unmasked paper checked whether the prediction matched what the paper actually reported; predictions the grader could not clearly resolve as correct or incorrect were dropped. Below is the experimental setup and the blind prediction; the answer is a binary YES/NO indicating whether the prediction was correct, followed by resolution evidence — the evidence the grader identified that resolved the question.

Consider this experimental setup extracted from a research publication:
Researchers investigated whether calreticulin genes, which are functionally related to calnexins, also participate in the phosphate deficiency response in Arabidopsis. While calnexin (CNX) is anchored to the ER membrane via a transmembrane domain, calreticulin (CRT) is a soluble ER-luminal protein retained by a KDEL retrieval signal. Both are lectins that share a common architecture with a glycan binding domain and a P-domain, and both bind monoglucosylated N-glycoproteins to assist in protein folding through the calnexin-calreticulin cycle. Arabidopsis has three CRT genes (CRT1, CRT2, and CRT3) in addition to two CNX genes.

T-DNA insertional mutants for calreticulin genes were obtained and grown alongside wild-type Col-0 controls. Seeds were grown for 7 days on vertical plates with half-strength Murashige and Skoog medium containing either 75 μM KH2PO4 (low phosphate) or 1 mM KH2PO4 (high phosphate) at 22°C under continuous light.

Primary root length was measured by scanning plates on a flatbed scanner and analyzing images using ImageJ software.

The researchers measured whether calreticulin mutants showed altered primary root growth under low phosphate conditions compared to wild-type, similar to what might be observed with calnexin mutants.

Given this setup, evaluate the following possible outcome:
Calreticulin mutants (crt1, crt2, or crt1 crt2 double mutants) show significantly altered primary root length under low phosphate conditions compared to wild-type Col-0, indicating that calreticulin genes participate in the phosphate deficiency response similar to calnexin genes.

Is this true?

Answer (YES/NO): NO